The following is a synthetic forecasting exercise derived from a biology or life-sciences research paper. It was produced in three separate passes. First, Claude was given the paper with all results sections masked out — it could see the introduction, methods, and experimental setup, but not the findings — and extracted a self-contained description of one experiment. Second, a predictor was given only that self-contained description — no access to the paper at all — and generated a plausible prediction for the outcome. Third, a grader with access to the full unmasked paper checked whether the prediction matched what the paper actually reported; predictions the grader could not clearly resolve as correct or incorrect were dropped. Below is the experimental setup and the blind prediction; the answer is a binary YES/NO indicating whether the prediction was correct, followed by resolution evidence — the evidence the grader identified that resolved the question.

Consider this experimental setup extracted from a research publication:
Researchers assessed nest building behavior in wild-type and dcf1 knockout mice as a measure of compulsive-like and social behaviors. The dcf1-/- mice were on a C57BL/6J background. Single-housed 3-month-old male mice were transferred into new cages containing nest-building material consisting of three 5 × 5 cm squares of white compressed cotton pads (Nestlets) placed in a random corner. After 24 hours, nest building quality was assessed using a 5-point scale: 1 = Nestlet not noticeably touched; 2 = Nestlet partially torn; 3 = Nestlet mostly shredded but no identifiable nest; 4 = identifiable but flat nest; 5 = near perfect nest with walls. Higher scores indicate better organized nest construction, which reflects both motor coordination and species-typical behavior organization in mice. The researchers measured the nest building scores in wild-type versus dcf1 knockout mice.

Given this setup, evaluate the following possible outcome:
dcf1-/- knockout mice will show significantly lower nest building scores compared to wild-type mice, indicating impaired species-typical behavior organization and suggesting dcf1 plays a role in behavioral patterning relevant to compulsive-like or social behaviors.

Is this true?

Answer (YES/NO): YES